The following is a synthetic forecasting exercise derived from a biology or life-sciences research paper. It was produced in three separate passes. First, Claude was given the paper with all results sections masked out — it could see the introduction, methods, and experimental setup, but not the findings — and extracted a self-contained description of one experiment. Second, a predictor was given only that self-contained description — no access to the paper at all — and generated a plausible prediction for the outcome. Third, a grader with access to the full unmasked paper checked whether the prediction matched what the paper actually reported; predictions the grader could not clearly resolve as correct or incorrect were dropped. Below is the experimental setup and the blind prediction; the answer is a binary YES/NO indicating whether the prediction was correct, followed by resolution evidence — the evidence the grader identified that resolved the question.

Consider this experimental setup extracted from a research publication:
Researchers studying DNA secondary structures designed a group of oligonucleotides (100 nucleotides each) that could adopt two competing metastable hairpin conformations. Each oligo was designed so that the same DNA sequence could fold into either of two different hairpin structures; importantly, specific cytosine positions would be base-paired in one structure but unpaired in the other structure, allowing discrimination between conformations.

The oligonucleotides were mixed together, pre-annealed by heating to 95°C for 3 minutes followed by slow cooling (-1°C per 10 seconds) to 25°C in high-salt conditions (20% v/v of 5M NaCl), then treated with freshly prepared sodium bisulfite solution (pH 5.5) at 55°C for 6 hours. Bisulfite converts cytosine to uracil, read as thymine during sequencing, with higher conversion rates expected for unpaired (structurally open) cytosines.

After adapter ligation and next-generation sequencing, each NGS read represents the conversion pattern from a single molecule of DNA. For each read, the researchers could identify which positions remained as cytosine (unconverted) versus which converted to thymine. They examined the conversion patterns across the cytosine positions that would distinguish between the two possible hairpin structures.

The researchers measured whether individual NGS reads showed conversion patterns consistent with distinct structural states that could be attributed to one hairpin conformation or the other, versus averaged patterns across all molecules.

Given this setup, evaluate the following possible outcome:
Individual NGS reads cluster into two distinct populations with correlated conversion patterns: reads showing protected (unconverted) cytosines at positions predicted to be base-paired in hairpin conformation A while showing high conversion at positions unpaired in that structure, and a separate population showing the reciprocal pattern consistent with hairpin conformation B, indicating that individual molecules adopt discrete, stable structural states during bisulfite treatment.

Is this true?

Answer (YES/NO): YES